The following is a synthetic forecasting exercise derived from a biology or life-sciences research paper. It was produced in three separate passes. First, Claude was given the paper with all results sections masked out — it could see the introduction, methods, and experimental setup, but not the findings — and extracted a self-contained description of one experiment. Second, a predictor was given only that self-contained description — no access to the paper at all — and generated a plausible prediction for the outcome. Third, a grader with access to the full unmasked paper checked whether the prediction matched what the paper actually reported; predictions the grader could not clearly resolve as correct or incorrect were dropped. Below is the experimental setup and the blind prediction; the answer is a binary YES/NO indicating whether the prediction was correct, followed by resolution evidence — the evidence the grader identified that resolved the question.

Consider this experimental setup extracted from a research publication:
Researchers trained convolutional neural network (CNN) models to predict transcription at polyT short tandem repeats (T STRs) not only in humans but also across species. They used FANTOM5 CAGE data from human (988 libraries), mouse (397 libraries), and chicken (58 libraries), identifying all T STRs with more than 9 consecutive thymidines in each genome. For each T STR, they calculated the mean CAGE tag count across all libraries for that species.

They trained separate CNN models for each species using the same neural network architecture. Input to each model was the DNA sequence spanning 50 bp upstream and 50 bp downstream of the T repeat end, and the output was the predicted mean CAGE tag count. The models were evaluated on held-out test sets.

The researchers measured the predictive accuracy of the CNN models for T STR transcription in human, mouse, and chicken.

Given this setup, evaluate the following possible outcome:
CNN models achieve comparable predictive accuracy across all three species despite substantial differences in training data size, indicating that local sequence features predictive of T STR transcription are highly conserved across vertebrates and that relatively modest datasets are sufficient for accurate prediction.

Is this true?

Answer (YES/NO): NO